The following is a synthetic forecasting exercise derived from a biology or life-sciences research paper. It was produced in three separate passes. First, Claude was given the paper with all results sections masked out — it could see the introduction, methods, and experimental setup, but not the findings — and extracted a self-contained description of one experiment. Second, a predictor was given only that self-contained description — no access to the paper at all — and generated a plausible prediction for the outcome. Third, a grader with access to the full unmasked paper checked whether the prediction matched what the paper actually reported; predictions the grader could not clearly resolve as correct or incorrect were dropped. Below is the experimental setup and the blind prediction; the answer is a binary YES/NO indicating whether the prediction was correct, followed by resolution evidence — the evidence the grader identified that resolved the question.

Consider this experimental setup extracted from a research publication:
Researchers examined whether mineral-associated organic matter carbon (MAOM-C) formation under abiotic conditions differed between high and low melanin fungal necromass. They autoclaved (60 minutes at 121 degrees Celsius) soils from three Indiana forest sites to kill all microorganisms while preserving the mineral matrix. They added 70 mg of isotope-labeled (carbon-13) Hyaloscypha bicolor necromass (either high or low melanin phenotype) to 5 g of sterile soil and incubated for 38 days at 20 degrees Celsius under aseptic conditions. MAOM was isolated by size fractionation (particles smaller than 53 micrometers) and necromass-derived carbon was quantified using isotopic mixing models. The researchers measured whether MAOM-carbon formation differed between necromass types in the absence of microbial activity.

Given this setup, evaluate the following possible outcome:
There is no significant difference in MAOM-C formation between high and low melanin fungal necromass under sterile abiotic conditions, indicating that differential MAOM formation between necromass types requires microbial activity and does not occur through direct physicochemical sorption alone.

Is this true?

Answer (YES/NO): YES